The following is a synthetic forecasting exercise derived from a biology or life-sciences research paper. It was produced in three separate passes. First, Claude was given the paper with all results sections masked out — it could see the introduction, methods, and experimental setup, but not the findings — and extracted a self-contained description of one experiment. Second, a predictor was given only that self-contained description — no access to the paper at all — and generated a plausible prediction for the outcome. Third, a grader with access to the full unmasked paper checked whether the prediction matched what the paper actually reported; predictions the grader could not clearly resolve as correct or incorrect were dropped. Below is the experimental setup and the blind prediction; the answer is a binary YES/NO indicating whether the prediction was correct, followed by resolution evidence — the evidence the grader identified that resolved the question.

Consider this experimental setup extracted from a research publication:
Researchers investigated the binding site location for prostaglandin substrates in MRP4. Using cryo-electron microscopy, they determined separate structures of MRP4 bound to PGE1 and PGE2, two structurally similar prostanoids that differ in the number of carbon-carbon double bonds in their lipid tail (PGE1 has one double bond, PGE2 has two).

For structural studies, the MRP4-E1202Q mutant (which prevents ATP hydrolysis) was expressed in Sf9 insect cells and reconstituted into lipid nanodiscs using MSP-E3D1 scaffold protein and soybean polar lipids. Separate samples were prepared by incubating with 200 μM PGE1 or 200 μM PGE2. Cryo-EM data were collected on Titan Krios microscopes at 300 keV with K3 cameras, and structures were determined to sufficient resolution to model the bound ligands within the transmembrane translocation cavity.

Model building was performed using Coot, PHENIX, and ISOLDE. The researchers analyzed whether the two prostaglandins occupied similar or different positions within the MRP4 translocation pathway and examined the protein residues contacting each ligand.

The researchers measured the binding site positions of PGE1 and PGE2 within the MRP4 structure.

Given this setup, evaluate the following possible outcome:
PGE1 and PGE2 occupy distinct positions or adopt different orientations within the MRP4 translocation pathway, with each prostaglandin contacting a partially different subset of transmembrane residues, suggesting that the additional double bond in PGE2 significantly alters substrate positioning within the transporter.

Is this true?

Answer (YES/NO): NO